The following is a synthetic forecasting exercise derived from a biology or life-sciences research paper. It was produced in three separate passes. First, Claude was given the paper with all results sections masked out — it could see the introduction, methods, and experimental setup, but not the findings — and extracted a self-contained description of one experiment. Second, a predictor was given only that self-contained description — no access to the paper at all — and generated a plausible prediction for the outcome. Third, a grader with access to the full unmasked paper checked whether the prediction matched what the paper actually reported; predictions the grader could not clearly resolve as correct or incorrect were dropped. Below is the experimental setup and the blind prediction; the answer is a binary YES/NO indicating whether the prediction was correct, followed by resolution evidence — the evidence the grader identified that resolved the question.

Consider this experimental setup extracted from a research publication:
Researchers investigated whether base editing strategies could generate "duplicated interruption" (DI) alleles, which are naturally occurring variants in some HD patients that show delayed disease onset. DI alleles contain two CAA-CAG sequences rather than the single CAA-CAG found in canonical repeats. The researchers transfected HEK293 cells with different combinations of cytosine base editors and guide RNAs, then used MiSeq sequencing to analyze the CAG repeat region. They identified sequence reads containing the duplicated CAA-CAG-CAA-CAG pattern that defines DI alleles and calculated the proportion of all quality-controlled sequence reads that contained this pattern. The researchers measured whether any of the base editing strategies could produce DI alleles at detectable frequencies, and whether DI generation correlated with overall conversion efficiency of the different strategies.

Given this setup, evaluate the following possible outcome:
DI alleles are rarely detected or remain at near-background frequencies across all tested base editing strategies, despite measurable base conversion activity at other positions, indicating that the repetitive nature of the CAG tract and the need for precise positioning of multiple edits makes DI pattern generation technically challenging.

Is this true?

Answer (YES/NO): NO